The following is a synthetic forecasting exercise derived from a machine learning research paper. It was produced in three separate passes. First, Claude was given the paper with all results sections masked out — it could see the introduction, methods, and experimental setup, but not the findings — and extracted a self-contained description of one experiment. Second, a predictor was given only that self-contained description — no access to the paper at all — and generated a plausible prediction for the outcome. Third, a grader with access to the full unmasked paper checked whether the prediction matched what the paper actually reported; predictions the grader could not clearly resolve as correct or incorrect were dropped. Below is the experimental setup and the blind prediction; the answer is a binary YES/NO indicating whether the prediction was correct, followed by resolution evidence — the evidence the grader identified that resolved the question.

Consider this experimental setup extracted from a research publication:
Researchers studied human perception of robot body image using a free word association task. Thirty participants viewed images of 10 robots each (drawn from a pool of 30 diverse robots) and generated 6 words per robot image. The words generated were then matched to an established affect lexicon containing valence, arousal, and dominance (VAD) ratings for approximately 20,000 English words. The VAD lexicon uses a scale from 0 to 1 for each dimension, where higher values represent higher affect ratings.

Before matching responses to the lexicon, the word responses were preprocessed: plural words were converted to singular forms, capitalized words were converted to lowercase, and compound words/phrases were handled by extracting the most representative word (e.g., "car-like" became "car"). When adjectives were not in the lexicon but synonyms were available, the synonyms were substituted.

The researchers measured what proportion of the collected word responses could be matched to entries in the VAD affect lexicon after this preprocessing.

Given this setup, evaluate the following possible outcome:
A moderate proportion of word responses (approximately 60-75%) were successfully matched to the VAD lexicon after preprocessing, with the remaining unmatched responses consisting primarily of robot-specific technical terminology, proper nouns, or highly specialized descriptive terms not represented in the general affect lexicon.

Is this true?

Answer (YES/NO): NO